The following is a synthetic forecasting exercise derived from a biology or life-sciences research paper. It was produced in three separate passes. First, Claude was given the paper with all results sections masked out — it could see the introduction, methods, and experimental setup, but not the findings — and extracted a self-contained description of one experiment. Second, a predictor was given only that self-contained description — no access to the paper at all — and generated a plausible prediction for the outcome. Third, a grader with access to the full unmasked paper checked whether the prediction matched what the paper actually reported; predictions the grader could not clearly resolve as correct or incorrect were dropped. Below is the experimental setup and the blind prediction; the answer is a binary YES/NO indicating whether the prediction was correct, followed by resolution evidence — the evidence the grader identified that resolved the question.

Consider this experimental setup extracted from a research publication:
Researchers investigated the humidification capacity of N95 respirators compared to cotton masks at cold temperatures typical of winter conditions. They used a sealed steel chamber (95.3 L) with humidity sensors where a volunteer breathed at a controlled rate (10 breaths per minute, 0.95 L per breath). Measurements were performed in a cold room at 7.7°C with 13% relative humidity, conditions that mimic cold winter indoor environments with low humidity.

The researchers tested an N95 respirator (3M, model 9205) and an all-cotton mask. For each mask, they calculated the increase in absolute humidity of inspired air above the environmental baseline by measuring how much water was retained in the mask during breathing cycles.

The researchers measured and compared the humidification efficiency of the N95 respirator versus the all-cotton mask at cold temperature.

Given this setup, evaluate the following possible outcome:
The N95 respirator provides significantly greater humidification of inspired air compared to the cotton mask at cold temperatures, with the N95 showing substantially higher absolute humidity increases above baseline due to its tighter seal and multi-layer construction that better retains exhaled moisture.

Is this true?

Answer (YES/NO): NO